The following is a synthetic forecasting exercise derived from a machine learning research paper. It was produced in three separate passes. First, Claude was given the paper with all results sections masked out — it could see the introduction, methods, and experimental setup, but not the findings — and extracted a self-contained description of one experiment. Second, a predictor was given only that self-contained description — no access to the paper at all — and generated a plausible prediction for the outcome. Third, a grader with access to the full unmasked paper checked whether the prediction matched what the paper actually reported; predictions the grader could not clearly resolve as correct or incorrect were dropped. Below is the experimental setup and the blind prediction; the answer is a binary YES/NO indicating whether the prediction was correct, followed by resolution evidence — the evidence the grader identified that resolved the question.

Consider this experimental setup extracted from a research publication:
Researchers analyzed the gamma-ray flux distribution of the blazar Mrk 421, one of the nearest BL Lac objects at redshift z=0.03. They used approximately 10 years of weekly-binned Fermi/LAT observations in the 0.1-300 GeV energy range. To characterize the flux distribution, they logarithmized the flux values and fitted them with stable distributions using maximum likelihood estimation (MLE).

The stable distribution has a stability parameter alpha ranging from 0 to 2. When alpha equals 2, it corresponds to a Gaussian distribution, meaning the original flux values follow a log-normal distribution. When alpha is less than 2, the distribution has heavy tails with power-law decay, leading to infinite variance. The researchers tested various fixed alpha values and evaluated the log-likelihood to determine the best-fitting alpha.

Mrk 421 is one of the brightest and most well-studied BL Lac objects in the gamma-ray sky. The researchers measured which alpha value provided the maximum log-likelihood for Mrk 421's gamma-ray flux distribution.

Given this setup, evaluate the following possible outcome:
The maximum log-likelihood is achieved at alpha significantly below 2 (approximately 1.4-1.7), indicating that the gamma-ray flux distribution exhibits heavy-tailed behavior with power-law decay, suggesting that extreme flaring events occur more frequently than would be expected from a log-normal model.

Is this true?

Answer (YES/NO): NO